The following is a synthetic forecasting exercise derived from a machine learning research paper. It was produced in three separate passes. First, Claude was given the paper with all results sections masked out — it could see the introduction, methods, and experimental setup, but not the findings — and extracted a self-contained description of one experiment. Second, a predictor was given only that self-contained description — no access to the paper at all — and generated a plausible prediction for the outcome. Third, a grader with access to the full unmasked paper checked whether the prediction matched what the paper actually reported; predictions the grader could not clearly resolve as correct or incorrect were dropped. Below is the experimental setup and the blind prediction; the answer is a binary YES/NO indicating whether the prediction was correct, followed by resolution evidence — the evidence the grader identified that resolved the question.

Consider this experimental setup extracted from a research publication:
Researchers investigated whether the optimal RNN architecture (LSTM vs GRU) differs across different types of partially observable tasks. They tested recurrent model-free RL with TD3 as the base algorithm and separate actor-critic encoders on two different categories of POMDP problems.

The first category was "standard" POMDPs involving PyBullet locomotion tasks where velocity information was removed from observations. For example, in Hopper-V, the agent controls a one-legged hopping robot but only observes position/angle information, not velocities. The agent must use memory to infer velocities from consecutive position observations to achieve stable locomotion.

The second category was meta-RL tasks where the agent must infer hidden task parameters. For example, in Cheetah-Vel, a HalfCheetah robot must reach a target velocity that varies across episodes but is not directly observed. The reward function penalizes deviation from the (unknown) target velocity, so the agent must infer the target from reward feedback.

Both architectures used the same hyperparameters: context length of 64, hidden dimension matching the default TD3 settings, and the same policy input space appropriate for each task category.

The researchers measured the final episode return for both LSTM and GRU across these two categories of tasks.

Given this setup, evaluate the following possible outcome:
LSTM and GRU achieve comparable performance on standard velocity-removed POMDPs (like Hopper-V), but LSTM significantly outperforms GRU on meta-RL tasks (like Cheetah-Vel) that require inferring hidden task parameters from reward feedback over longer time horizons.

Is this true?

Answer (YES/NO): NO